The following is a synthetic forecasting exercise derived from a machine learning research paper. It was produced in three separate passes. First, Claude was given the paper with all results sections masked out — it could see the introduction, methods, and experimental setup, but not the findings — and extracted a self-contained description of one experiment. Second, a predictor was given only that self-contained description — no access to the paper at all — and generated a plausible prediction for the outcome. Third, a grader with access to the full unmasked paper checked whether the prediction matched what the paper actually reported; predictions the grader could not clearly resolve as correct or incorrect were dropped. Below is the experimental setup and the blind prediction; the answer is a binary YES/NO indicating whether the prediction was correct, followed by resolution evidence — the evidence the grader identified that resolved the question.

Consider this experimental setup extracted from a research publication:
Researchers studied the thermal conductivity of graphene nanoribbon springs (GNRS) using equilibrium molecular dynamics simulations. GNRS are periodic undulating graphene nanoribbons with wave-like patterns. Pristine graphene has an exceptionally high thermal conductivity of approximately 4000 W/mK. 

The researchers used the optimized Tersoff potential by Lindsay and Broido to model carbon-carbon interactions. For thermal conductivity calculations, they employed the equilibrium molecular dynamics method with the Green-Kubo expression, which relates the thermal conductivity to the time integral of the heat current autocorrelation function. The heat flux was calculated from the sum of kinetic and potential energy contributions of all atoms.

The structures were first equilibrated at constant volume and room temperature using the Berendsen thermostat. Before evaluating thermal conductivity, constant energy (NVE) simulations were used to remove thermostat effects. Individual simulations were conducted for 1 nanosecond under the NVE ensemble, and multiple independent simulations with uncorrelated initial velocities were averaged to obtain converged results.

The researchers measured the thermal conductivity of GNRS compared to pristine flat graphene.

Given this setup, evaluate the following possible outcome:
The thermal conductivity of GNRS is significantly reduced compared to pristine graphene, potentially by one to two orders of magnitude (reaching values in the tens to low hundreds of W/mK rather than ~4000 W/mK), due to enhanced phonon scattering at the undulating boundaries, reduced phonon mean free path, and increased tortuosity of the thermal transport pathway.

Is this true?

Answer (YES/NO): YES